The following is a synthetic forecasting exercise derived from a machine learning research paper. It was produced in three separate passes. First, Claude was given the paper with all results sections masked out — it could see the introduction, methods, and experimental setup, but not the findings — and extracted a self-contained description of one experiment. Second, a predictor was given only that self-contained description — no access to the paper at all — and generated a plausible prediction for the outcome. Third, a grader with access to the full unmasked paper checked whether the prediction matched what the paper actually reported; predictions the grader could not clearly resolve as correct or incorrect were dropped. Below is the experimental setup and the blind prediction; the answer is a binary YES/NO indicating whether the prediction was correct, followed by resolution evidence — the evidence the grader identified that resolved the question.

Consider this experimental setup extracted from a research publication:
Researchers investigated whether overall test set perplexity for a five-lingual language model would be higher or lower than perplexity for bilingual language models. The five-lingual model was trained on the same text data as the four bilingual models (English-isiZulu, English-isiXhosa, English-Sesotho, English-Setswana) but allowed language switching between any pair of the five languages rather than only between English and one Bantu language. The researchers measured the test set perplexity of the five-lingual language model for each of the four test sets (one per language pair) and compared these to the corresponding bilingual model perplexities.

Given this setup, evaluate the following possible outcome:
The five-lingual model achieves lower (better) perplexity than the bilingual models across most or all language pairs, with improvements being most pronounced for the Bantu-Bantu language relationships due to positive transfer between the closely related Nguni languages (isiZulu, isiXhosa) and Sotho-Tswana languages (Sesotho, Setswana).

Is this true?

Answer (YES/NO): NO